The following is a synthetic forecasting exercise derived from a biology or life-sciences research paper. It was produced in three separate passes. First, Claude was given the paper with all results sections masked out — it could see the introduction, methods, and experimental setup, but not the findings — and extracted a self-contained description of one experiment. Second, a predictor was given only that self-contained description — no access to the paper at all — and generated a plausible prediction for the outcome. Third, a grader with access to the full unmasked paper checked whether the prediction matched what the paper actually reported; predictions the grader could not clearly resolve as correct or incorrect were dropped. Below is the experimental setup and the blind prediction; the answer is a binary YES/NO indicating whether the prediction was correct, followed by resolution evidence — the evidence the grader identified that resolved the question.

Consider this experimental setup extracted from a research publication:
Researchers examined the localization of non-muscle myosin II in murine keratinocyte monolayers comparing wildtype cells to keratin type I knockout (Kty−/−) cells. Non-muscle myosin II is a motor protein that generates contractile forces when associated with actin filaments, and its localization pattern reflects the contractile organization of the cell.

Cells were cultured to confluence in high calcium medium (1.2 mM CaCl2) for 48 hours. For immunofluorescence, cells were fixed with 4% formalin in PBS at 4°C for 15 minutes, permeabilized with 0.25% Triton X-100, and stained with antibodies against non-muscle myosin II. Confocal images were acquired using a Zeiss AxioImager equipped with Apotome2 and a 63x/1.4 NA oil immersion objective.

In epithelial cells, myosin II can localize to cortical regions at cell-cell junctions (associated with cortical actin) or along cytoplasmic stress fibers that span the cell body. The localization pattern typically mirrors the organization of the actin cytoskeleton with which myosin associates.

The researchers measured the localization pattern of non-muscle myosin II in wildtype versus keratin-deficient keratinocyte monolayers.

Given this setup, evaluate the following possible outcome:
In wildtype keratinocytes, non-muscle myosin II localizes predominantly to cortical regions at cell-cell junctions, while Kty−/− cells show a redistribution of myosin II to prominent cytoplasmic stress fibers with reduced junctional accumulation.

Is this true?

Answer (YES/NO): NO